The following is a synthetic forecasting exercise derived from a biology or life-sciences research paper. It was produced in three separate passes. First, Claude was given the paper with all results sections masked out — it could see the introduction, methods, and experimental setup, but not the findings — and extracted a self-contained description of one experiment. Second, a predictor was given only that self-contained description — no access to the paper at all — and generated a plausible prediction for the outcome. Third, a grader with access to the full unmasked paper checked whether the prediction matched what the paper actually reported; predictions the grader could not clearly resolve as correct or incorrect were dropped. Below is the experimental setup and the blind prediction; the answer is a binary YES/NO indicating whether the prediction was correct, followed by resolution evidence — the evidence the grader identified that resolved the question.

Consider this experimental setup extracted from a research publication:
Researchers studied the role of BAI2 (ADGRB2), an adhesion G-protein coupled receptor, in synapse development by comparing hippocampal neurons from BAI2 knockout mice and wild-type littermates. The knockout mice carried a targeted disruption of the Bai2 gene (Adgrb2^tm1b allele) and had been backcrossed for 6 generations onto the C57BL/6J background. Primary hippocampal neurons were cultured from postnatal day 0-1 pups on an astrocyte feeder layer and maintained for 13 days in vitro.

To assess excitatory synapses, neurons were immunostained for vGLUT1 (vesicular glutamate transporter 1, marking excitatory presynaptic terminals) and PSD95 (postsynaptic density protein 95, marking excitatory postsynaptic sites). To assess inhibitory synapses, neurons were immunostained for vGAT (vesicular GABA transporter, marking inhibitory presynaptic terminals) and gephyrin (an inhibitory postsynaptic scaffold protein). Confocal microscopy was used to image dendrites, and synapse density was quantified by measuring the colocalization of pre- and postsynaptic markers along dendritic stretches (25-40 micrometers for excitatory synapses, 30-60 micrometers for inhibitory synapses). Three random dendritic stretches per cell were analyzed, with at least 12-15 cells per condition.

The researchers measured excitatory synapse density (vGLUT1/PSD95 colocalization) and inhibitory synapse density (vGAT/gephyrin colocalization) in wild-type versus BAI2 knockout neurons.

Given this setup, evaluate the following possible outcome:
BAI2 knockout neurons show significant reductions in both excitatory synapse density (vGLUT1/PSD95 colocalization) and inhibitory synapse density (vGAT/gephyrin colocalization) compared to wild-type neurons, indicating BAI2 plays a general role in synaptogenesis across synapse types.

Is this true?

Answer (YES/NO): NO